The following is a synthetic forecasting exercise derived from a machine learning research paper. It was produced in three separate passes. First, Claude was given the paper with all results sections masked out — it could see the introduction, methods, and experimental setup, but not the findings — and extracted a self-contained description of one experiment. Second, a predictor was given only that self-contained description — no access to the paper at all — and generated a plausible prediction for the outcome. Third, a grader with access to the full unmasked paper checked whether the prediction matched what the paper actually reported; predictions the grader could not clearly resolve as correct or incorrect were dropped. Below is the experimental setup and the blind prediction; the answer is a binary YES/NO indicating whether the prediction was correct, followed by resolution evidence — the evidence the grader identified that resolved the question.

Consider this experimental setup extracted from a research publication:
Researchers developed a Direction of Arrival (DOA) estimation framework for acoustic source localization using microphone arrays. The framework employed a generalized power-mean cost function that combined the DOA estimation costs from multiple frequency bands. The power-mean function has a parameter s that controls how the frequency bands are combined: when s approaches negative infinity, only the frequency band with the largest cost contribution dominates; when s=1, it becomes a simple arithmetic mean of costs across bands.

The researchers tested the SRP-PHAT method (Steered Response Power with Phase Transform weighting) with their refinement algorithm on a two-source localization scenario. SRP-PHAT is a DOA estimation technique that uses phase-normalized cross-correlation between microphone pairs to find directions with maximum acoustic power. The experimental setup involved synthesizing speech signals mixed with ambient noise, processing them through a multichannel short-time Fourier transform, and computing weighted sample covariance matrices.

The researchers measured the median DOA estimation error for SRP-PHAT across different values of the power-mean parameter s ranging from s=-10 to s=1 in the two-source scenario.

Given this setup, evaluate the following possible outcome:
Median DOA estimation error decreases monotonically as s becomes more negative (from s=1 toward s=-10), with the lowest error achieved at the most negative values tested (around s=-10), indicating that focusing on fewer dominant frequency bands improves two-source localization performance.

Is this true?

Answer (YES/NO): NO